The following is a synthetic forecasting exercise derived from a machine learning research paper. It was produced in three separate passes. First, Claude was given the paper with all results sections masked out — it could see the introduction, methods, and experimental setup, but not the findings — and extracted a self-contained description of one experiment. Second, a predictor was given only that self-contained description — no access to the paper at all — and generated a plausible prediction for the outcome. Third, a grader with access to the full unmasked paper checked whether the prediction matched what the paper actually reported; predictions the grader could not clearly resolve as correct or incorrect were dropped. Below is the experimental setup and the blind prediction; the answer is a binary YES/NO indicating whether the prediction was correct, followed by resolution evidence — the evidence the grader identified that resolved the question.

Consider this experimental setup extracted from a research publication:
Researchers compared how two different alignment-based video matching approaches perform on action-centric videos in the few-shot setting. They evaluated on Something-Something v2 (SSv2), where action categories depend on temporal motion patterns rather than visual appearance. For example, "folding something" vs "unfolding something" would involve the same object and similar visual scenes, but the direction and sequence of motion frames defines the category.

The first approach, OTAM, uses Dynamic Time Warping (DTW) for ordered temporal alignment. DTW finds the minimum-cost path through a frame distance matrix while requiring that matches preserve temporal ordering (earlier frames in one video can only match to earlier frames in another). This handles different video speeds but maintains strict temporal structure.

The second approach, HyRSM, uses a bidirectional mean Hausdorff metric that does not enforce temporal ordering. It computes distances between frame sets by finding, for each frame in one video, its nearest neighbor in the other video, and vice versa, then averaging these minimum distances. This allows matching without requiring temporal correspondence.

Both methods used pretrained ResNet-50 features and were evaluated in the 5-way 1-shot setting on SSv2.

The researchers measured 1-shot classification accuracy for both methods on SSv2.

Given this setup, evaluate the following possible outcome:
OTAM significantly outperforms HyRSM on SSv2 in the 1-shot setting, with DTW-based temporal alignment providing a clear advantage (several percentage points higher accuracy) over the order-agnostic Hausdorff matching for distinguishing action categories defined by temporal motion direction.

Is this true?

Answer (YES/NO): NO